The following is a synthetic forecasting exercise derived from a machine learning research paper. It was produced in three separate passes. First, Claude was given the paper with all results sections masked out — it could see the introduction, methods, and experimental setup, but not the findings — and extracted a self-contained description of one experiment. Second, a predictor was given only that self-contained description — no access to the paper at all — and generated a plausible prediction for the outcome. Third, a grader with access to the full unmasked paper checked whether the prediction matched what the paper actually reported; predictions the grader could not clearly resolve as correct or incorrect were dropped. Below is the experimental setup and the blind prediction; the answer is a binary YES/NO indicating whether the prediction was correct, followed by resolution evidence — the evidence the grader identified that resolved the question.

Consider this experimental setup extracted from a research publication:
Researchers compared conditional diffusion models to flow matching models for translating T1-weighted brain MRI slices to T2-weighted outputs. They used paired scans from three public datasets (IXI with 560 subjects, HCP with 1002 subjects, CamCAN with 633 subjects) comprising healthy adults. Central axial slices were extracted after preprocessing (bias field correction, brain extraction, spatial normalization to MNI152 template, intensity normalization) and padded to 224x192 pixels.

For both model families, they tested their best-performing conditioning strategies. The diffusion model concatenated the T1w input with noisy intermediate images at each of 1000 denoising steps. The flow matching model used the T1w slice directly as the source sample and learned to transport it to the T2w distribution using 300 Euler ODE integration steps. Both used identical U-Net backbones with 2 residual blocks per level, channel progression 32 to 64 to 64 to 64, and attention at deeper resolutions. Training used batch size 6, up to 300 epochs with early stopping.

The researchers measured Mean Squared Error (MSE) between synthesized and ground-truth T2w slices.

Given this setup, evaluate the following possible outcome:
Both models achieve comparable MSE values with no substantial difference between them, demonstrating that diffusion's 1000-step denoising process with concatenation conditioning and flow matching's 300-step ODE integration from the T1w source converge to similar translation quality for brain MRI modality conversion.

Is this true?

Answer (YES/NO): NO